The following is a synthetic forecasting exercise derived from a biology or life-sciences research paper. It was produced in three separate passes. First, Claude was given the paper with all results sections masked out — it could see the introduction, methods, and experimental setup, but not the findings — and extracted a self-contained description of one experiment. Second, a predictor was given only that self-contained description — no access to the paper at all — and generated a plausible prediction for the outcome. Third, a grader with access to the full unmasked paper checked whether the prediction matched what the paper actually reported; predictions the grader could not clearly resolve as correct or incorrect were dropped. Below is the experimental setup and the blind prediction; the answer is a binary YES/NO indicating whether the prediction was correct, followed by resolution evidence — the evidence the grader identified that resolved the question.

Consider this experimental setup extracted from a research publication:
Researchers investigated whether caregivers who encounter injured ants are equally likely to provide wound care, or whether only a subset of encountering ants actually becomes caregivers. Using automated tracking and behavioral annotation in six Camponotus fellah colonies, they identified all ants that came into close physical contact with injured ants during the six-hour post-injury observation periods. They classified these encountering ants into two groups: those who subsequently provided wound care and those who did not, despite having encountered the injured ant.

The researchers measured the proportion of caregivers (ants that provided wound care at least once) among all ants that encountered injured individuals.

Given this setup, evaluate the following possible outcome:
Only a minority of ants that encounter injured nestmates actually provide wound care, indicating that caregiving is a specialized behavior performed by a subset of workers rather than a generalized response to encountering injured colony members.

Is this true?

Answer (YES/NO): NO